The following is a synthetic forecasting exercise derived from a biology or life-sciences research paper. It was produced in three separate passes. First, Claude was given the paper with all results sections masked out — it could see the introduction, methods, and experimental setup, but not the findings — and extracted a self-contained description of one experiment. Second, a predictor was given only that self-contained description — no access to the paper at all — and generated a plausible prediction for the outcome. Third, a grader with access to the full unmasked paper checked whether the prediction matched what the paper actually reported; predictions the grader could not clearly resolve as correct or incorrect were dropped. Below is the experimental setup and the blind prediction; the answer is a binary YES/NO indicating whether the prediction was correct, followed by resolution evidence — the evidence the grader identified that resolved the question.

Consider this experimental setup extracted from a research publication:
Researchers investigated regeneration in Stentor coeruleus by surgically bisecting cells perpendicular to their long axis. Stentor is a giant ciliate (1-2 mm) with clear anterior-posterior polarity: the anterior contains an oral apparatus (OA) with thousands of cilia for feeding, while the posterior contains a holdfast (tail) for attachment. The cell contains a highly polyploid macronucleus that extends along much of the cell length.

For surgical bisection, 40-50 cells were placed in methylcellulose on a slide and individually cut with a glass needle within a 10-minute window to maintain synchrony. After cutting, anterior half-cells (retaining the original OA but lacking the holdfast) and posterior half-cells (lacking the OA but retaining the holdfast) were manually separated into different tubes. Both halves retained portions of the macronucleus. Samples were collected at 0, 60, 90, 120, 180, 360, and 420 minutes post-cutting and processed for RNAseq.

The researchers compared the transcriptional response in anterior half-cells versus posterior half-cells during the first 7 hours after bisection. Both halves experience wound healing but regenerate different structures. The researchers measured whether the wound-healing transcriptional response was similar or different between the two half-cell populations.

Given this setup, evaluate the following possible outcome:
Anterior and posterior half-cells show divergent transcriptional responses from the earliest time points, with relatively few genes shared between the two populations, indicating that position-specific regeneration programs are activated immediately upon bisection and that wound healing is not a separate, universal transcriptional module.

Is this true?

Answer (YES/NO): NO